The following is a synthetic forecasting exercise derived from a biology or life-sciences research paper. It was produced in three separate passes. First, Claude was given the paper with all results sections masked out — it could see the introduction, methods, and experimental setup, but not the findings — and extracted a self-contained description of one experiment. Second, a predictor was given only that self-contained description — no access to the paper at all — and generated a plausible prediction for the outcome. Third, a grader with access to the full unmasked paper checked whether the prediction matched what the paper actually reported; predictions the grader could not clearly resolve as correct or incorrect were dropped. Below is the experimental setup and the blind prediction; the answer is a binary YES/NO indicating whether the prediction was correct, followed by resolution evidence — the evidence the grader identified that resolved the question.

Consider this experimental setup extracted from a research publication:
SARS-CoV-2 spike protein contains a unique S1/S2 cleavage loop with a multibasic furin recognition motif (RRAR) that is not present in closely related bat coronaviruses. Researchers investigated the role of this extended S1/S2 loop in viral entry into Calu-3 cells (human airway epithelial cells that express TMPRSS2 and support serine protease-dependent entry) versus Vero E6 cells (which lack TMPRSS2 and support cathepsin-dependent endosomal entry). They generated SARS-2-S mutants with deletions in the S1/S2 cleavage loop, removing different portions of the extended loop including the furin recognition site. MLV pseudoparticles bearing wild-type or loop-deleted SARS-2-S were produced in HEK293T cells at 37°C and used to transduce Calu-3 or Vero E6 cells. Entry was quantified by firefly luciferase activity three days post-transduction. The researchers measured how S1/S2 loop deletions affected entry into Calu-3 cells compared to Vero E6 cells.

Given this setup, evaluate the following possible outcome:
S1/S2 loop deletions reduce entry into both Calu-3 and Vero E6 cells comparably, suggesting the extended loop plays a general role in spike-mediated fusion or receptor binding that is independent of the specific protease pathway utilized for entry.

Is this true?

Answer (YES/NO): NO